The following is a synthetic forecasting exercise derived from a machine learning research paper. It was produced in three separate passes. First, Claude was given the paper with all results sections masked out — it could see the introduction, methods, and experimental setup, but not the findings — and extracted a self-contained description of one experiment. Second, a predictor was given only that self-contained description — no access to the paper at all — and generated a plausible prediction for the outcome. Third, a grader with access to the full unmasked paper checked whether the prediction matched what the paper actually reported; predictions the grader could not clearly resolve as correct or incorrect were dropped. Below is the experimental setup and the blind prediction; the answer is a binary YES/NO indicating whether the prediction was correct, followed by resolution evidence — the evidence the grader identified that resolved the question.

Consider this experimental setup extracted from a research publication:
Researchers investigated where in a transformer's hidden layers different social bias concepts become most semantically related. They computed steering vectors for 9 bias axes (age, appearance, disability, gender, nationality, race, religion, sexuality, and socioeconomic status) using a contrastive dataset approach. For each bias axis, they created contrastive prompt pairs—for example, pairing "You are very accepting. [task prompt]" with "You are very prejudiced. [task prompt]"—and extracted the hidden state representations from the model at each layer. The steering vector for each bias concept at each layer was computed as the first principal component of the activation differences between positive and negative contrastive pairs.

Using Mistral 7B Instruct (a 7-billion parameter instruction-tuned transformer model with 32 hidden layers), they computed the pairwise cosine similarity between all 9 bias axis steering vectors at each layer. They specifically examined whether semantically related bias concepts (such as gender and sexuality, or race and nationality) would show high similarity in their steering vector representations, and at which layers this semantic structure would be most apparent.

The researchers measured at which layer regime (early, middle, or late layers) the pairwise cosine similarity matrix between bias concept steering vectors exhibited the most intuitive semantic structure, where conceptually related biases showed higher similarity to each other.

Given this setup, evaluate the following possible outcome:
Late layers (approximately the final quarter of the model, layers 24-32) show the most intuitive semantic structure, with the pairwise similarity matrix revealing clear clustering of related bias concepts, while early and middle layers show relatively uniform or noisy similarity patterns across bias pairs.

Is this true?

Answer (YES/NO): NO